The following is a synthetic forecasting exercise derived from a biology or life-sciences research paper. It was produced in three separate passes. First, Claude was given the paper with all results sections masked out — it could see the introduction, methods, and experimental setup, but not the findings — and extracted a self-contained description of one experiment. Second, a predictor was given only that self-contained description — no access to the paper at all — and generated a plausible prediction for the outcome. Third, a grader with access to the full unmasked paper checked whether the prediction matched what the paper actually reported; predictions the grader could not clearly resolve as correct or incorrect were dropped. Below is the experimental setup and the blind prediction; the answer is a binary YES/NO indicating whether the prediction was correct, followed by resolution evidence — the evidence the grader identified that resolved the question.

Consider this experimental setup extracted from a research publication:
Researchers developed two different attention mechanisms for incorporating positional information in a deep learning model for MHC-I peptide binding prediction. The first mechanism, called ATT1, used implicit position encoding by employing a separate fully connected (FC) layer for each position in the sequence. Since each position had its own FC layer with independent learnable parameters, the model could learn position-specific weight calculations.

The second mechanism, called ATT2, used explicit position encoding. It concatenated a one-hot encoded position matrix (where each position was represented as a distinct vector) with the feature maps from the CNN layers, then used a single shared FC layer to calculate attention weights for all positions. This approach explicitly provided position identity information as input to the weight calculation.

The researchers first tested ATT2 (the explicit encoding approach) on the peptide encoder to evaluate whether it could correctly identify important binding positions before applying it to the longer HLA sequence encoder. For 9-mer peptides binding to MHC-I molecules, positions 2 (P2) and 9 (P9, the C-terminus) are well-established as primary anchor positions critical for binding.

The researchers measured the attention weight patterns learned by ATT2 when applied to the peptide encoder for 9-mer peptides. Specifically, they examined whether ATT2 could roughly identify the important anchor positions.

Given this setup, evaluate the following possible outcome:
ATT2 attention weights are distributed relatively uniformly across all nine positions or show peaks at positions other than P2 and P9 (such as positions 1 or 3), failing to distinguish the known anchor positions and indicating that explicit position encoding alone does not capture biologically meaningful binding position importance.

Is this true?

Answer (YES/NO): NO